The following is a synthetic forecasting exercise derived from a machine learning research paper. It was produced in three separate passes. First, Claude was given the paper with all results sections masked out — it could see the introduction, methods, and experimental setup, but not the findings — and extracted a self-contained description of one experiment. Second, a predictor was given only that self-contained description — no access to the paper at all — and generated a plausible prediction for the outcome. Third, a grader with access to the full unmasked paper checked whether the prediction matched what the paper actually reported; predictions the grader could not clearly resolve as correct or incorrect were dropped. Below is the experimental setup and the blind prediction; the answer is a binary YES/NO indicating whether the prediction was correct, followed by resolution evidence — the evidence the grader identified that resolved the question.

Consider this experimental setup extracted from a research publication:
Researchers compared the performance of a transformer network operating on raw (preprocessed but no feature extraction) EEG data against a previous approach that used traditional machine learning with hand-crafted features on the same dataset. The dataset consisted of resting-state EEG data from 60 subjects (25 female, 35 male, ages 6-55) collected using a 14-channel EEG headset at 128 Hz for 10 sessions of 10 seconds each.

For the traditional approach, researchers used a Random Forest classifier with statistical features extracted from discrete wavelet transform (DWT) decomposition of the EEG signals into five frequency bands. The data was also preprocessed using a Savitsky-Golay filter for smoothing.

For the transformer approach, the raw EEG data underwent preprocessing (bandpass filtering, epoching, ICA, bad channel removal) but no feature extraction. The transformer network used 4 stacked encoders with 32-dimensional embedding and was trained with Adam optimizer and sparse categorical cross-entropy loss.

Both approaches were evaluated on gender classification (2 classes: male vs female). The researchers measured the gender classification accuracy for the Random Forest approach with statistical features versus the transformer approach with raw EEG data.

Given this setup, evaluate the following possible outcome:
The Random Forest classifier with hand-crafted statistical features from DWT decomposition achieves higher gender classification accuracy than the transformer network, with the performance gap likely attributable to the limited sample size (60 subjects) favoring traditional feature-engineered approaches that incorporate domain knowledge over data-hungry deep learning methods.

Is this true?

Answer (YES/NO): YES